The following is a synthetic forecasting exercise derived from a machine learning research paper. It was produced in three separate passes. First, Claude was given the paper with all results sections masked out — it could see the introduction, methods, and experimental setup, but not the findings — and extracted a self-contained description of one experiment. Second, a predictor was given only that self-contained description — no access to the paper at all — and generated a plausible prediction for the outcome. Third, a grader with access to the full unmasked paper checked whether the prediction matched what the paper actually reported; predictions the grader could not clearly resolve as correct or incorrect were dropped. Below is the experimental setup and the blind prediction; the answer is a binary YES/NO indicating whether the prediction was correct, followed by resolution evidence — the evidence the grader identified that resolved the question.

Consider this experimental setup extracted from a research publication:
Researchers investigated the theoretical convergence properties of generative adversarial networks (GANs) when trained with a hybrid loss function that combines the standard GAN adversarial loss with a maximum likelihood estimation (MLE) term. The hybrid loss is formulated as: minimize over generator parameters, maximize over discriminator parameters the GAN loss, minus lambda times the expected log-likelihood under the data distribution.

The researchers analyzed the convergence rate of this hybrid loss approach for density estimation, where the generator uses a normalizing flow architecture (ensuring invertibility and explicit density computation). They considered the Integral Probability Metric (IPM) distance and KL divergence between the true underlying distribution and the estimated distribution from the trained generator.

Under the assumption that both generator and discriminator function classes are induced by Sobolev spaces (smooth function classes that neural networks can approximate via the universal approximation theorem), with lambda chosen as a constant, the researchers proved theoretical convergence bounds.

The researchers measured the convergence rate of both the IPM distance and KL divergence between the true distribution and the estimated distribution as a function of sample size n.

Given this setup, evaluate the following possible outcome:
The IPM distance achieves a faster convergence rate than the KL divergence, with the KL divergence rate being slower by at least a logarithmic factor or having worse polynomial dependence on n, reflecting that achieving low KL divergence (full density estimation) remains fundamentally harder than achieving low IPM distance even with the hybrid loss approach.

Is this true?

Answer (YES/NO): NO